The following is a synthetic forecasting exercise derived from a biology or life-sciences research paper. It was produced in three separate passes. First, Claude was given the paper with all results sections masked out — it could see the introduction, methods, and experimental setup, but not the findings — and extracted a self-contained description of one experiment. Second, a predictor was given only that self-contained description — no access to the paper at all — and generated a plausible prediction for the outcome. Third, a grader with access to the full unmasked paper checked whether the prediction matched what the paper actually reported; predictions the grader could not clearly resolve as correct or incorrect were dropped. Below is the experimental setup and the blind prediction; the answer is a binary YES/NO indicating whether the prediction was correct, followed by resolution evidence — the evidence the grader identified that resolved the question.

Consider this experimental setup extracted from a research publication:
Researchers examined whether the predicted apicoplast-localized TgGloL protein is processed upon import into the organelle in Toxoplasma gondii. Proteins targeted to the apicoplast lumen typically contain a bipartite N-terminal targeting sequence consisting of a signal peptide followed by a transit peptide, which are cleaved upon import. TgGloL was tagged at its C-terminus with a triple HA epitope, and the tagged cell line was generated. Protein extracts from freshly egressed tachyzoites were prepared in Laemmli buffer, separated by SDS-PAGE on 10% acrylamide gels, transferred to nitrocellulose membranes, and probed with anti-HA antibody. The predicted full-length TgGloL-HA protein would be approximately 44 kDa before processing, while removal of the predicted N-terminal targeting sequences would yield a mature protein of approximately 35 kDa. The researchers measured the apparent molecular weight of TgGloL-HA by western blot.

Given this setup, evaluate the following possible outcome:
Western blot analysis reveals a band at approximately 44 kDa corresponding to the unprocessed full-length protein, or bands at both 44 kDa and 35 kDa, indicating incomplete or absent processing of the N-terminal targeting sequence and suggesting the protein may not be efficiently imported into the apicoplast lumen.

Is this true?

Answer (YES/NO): NO